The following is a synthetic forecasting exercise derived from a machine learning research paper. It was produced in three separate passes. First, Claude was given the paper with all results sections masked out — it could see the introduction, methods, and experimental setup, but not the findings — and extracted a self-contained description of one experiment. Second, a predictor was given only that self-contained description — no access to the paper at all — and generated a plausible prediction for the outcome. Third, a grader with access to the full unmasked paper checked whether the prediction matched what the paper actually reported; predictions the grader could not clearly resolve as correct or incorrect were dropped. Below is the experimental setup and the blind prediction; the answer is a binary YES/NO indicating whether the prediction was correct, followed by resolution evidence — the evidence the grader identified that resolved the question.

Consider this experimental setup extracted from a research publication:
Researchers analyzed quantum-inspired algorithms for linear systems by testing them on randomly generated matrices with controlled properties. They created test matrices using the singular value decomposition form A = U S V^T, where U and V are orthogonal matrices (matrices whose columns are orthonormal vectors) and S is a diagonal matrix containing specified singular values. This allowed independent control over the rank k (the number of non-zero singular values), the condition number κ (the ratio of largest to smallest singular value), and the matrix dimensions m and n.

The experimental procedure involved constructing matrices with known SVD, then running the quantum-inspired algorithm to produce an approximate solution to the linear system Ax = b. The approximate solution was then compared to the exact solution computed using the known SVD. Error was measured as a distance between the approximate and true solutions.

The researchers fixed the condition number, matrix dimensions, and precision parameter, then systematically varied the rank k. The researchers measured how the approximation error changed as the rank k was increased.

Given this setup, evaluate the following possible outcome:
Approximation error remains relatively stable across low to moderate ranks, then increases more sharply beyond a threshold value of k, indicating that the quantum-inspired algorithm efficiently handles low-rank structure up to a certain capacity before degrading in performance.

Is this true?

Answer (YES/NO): NO